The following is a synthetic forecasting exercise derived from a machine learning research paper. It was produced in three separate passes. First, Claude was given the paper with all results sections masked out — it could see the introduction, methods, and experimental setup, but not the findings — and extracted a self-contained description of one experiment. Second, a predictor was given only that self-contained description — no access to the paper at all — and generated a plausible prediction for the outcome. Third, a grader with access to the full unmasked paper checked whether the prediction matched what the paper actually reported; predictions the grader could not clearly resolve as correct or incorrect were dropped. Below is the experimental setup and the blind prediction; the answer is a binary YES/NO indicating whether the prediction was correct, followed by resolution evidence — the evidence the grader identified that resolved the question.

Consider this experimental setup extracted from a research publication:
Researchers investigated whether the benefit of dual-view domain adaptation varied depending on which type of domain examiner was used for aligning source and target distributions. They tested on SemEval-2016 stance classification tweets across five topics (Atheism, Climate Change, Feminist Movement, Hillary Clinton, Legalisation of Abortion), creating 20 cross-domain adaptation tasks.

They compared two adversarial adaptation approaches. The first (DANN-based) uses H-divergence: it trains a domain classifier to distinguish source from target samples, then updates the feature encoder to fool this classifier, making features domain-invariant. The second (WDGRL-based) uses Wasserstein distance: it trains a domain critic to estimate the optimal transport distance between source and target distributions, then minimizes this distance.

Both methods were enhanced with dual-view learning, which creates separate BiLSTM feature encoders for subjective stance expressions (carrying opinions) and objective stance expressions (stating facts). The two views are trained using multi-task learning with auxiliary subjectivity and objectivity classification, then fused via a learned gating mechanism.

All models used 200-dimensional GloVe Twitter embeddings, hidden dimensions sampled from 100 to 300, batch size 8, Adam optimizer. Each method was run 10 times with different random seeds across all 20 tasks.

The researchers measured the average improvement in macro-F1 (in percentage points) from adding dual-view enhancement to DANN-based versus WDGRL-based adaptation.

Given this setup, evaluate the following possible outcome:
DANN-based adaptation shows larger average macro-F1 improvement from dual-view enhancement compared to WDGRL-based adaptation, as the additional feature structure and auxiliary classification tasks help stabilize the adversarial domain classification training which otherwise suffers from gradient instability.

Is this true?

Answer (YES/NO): YES